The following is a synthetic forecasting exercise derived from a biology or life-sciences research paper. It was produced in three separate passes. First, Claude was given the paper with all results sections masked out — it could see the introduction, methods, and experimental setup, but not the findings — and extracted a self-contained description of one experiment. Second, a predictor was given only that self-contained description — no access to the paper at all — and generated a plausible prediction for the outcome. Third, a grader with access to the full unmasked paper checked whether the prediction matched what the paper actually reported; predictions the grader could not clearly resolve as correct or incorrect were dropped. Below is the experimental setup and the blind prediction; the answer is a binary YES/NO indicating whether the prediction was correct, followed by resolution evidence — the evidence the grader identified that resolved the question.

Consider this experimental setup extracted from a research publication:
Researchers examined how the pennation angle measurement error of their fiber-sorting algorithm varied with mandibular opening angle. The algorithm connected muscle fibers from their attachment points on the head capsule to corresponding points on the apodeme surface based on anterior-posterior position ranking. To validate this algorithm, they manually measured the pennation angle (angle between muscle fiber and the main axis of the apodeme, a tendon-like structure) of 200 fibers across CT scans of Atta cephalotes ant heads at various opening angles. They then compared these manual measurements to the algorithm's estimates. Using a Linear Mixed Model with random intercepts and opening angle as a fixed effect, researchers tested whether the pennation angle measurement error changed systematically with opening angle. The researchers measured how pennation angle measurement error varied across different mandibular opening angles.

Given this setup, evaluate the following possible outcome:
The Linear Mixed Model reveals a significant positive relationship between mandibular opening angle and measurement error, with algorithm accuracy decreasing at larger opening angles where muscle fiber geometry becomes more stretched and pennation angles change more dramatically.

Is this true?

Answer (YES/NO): YES